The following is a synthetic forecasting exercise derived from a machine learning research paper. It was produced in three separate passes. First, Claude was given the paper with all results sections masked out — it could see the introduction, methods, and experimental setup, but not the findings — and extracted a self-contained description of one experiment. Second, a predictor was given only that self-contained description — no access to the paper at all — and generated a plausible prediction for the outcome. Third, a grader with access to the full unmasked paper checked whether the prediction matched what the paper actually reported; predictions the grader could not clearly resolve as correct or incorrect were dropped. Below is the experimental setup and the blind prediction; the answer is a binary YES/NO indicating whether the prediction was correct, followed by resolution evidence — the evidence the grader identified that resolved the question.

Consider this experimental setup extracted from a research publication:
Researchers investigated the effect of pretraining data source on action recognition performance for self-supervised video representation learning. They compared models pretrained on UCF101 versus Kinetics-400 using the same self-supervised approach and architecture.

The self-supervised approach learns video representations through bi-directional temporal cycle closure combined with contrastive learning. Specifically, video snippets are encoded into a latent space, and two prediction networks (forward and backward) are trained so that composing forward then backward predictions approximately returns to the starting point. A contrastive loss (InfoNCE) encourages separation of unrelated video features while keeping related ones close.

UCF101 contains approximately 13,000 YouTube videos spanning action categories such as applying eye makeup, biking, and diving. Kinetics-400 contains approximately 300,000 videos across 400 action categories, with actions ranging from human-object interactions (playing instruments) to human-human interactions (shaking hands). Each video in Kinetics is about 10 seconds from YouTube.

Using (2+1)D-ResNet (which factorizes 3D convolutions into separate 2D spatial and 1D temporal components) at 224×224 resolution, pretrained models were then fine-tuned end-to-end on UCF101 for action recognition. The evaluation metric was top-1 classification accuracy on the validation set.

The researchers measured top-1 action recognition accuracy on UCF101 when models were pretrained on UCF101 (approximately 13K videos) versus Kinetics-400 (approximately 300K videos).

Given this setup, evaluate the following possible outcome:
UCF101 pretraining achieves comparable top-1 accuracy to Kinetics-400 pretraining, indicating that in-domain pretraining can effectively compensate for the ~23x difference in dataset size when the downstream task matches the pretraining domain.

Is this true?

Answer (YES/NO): YES